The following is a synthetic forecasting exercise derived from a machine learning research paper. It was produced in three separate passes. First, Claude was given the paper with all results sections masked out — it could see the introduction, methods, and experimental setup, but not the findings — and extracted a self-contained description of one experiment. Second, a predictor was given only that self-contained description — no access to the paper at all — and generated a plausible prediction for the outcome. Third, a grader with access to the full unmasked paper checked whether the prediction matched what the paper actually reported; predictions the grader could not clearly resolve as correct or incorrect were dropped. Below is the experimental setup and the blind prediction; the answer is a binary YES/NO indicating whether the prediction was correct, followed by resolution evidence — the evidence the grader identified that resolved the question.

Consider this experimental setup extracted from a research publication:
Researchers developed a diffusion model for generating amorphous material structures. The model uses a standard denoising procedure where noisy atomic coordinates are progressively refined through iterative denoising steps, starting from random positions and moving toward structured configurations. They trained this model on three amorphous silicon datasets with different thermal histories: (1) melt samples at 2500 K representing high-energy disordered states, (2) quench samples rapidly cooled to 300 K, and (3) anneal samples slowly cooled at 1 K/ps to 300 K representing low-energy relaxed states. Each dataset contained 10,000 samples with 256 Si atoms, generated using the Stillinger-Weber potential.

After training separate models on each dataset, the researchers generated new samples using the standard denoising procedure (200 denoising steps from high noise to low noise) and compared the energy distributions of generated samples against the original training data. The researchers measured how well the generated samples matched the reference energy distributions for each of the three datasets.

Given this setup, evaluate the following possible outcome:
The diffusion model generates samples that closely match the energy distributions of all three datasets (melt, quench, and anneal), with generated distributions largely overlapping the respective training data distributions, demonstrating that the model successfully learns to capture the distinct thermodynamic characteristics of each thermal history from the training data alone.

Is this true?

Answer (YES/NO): NO